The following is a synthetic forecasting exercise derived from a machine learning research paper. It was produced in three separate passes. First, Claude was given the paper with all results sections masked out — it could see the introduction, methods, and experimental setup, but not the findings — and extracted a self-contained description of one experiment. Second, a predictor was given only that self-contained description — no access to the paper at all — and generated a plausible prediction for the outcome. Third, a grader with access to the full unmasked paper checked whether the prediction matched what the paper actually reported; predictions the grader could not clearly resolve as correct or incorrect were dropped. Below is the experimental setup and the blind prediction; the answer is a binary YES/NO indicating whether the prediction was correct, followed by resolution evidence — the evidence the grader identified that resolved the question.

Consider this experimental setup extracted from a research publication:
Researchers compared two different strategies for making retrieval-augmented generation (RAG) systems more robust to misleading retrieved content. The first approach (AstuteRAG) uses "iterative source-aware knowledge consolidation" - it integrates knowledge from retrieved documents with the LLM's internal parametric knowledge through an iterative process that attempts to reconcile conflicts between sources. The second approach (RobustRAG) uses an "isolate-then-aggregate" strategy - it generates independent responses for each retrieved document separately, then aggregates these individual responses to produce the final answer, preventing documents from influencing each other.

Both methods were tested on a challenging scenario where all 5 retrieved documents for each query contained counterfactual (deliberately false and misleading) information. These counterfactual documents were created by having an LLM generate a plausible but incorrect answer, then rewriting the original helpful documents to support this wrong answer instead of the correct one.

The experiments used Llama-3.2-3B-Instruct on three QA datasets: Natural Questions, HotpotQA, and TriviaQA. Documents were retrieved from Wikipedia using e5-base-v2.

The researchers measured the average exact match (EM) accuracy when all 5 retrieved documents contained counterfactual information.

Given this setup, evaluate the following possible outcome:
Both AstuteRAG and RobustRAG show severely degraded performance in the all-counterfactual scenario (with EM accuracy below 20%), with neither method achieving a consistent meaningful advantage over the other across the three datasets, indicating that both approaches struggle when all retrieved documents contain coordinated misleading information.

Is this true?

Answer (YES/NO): NO